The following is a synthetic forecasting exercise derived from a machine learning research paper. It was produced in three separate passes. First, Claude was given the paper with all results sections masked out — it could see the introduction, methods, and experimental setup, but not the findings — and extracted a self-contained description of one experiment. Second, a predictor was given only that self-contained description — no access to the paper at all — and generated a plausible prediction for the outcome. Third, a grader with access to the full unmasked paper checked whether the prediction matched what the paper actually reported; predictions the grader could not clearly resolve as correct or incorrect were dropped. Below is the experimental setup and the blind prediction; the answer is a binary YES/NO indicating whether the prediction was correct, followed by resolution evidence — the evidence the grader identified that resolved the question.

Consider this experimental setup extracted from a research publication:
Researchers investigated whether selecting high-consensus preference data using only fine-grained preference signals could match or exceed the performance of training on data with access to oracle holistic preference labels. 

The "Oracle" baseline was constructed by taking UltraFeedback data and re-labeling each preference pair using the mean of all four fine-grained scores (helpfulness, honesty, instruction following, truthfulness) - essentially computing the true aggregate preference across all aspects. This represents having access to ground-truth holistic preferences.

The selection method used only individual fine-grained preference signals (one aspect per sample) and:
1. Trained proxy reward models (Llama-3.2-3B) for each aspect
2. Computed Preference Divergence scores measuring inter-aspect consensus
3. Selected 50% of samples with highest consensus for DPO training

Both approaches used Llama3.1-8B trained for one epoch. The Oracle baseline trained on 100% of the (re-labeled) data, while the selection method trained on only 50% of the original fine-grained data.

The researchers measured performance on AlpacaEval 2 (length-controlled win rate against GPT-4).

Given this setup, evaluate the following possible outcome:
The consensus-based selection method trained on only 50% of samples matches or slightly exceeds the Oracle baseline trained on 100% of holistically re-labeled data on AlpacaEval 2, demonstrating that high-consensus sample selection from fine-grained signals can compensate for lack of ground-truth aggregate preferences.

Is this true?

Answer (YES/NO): YES